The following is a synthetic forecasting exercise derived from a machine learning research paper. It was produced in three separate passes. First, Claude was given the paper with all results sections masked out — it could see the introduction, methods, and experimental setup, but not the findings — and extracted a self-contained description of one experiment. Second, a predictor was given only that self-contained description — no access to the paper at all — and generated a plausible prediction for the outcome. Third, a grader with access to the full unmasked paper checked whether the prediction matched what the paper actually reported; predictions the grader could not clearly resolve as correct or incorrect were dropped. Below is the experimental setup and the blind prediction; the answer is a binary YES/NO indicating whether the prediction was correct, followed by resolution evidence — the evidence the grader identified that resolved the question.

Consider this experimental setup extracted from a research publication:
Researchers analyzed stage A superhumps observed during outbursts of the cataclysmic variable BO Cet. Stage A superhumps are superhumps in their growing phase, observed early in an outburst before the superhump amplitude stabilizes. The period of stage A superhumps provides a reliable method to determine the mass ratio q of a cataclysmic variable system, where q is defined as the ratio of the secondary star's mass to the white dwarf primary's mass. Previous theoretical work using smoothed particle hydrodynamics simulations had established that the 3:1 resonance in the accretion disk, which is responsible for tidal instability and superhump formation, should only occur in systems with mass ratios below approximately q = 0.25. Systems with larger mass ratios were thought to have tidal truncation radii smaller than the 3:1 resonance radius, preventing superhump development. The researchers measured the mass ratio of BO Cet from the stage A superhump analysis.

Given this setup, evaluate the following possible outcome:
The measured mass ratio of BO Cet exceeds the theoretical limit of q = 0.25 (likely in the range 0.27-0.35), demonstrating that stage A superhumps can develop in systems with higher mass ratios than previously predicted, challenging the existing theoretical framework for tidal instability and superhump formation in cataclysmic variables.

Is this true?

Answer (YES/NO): YES